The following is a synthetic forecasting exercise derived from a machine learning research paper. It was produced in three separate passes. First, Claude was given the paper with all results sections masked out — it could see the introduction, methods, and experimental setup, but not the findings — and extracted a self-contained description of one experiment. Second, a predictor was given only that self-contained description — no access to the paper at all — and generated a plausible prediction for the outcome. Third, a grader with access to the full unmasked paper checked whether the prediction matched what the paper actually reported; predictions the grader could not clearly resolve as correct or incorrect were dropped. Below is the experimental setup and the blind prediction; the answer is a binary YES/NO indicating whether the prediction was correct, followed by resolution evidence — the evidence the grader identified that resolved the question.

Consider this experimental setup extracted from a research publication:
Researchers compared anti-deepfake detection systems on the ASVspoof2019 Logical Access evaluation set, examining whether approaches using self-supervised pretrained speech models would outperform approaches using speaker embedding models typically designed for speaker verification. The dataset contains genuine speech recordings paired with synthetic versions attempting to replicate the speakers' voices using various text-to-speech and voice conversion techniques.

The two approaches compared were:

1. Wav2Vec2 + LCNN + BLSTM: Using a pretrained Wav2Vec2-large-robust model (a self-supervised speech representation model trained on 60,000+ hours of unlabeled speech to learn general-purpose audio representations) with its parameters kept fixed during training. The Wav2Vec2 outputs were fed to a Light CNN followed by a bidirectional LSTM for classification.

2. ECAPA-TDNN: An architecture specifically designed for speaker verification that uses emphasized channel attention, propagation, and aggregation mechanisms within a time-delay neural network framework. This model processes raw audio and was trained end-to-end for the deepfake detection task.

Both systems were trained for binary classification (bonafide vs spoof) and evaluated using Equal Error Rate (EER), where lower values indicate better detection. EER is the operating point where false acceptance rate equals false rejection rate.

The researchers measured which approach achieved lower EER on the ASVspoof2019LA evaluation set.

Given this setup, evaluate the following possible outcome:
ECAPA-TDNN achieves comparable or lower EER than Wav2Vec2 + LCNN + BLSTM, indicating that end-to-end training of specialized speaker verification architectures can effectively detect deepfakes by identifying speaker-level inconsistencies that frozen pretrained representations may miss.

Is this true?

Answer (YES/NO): NO